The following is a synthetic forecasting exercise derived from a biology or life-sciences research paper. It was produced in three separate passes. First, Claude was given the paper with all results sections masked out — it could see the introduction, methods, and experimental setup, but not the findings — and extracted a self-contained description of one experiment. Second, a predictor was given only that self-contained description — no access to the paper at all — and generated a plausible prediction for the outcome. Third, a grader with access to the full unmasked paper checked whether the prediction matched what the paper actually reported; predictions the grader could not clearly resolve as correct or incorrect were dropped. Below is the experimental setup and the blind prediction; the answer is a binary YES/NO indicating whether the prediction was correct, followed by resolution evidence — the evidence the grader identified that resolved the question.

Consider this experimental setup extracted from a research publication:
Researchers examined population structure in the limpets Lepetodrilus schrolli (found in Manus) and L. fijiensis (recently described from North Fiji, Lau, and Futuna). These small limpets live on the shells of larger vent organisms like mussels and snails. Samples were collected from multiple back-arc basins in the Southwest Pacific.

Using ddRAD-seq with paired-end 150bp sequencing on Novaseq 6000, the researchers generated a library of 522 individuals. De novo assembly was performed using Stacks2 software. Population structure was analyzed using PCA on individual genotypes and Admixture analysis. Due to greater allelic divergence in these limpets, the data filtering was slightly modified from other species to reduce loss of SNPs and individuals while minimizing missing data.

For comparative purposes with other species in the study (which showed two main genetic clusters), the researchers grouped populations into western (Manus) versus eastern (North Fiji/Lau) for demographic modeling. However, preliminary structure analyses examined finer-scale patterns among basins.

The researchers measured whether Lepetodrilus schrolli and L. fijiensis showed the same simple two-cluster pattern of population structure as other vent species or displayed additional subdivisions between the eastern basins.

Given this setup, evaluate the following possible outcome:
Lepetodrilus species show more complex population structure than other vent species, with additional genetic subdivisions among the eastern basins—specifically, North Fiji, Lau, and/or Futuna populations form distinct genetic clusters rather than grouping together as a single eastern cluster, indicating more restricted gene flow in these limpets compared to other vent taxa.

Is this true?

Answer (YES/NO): YES